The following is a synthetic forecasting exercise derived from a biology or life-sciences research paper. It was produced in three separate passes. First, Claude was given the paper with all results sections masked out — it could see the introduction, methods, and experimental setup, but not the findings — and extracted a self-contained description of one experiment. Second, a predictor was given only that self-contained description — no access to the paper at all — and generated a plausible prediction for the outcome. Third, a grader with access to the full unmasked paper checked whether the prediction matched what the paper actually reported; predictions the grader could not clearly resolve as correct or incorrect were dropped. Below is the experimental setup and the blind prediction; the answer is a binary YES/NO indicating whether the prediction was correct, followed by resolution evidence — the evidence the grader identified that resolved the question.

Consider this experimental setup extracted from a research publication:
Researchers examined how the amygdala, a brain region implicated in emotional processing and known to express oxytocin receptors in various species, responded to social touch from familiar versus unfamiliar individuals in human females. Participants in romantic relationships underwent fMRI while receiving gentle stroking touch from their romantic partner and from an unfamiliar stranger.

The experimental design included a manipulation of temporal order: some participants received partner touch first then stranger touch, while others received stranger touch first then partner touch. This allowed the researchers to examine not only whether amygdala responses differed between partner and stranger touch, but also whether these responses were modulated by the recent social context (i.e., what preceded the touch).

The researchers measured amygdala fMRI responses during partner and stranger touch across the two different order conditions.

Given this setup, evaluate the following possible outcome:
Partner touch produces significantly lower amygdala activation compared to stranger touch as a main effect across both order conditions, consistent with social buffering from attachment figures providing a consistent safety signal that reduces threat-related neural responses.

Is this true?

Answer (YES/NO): YES